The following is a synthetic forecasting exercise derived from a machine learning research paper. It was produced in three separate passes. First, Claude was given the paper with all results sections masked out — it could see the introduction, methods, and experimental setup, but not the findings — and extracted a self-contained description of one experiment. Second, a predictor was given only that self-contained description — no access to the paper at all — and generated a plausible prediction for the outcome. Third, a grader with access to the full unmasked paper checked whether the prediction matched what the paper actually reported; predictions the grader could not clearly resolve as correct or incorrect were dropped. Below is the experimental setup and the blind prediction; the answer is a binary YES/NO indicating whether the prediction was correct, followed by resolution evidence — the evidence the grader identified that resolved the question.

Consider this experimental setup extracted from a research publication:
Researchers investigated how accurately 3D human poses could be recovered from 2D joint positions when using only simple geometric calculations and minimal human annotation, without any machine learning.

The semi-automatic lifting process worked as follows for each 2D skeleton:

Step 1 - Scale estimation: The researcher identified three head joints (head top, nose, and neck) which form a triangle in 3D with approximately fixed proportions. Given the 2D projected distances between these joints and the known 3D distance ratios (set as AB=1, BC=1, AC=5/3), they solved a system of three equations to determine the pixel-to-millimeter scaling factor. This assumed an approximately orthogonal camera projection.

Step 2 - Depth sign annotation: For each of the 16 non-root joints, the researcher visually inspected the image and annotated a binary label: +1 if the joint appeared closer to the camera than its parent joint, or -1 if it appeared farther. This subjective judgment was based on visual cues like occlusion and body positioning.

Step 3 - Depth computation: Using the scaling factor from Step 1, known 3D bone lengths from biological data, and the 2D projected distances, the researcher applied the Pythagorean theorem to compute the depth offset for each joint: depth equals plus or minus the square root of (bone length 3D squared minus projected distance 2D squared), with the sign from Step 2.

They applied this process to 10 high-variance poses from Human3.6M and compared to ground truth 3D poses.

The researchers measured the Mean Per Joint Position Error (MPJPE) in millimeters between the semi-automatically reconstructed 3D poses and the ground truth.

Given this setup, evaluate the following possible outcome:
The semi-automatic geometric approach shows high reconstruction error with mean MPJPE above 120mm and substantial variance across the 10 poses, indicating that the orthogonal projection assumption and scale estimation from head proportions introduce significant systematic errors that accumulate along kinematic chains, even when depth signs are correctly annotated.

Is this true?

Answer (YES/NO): NO